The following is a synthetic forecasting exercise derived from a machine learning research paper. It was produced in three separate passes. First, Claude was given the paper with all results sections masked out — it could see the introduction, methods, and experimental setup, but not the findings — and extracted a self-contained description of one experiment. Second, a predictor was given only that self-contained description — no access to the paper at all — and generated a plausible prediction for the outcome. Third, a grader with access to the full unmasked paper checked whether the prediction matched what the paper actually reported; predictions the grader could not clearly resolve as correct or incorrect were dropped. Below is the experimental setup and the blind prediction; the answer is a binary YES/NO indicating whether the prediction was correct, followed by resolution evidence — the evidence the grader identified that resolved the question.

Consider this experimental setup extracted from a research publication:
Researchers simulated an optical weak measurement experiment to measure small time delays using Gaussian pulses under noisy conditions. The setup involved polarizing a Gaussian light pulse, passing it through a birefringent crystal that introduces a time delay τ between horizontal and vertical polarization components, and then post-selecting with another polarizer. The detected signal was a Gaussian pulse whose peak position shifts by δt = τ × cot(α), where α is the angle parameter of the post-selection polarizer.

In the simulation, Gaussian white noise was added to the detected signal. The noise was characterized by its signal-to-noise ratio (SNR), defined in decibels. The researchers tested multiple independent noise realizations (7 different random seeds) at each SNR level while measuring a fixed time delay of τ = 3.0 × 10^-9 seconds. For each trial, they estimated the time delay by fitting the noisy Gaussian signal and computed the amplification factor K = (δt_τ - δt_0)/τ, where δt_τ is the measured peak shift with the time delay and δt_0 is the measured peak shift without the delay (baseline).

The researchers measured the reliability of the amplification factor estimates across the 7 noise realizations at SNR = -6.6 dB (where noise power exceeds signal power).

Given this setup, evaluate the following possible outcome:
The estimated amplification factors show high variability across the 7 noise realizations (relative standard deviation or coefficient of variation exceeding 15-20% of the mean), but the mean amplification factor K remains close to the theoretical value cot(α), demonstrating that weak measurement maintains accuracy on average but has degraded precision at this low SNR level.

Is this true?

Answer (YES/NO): NO